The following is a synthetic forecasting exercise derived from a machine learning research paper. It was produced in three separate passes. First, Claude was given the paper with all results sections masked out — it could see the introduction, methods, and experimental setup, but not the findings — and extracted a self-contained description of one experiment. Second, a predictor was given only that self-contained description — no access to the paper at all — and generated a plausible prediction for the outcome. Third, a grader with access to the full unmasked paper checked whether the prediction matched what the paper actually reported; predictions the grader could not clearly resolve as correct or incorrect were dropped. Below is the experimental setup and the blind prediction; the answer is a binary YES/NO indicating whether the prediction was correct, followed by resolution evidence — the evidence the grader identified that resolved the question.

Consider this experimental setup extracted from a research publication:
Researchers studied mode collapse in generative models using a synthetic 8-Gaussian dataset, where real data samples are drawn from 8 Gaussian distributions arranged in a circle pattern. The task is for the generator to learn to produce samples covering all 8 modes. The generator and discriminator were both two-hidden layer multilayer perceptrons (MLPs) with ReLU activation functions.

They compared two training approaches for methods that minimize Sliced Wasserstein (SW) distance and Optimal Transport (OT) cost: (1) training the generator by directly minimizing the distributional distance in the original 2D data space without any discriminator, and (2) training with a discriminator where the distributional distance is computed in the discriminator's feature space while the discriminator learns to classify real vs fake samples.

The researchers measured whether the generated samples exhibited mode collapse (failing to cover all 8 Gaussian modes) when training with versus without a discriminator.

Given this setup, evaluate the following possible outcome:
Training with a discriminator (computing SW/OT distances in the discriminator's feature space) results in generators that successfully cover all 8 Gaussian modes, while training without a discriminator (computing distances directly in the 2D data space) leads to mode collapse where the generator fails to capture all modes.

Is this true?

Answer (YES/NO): YES